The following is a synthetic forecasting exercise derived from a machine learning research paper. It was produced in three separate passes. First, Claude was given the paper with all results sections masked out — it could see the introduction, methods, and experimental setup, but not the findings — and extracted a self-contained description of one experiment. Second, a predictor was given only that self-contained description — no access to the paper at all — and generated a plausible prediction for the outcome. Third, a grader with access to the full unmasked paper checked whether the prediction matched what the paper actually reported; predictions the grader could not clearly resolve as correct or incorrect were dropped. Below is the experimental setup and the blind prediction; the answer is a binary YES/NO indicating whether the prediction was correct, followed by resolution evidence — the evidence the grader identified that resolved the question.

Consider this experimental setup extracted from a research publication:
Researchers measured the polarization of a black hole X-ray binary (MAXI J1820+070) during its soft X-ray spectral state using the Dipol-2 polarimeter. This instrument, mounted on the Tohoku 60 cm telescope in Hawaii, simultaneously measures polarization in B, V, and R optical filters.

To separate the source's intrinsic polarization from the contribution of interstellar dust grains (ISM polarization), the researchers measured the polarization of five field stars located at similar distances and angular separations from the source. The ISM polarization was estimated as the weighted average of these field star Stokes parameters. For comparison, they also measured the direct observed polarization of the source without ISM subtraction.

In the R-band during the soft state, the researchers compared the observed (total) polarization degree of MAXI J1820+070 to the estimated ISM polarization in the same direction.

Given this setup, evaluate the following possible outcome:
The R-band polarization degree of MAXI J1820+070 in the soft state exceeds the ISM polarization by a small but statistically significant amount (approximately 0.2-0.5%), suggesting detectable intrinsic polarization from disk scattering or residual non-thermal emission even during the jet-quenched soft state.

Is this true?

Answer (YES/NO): NO